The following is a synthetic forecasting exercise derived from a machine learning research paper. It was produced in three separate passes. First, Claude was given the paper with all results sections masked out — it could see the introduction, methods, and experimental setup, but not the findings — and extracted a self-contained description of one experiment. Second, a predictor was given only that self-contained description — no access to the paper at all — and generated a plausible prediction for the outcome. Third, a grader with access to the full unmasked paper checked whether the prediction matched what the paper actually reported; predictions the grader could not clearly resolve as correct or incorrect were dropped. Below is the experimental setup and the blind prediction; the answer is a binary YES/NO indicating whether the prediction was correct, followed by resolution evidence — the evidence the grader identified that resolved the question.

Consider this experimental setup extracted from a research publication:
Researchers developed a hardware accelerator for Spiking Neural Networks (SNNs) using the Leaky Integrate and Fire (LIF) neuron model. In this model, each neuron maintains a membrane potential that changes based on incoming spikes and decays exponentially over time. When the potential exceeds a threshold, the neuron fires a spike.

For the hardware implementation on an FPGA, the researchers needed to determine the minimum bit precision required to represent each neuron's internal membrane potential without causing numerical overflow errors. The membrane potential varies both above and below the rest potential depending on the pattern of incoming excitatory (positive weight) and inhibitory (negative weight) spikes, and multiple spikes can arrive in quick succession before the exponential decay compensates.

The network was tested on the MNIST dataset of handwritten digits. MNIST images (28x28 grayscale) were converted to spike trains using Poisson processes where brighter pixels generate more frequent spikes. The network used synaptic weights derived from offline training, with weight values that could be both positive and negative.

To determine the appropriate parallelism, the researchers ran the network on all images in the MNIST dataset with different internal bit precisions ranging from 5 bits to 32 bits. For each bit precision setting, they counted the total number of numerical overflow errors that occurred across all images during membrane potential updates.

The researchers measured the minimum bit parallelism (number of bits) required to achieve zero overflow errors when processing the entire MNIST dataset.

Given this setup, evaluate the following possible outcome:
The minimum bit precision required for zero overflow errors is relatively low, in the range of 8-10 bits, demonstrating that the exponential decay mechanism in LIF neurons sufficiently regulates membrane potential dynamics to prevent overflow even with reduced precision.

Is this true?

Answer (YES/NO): NO